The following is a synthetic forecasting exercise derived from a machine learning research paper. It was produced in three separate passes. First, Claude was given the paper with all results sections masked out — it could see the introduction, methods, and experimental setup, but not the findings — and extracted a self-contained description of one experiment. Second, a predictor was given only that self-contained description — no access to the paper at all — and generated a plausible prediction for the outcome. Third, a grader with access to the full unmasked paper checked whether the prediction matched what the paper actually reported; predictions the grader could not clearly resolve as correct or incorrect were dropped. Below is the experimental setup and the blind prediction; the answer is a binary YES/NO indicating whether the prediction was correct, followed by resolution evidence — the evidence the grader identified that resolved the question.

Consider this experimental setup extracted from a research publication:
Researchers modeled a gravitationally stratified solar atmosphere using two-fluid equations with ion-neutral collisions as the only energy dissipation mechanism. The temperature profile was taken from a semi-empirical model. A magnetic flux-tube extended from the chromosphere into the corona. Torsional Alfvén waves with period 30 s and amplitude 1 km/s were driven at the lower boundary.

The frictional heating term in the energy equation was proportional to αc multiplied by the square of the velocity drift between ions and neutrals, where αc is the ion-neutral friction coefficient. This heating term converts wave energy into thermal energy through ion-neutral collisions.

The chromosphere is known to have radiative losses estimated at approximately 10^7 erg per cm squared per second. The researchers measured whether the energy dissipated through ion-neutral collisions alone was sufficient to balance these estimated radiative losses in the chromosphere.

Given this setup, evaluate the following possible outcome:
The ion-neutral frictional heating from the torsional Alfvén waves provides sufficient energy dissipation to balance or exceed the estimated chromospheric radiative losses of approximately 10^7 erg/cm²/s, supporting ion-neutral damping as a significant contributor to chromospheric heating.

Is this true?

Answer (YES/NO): NO